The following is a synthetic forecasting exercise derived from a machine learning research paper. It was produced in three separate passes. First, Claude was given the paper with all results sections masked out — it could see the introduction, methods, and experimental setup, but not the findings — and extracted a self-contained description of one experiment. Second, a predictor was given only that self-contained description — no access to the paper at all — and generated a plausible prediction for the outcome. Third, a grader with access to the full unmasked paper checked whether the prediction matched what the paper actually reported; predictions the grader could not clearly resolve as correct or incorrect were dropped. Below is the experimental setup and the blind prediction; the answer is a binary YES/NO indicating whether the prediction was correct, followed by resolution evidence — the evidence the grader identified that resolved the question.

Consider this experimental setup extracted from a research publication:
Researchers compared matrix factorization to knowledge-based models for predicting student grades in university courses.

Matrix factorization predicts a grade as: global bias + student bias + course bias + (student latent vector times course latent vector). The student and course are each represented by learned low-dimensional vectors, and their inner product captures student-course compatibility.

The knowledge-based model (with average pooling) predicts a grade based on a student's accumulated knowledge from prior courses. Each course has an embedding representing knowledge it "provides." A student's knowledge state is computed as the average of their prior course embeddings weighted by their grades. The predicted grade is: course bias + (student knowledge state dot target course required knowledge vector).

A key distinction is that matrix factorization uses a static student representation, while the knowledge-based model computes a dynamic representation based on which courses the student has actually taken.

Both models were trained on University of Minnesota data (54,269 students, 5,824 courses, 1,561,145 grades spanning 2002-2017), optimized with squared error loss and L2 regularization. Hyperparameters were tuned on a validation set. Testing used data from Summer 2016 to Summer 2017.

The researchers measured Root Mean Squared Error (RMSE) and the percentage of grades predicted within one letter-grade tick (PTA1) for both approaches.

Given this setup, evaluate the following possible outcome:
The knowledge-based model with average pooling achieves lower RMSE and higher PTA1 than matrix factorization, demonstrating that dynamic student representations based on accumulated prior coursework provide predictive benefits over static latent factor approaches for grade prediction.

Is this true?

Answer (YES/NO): YES